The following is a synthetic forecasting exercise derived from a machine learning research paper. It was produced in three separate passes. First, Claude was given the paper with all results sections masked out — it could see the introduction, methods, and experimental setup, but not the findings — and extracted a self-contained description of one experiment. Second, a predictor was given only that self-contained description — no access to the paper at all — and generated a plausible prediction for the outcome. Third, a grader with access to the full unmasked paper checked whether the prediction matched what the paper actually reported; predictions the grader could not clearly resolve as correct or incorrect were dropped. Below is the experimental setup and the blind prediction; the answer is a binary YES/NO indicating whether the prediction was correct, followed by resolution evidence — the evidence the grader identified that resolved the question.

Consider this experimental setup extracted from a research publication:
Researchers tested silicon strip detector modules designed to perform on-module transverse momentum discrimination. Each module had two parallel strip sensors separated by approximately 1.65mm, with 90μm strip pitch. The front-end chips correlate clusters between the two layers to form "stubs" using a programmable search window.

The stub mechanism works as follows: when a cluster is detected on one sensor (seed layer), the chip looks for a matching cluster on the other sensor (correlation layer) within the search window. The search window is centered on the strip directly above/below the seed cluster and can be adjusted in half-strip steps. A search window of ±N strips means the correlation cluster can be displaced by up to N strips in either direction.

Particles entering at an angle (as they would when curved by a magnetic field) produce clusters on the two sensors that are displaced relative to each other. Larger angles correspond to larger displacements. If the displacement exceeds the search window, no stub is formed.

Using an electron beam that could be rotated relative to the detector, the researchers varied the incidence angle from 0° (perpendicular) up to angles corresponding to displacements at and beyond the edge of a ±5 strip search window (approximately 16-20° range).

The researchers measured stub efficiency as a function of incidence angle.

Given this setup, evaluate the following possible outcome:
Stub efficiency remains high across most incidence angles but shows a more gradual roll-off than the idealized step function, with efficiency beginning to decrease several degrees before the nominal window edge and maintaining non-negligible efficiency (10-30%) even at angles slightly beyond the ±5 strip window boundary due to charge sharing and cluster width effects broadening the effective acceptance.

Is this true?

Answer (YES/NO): NO